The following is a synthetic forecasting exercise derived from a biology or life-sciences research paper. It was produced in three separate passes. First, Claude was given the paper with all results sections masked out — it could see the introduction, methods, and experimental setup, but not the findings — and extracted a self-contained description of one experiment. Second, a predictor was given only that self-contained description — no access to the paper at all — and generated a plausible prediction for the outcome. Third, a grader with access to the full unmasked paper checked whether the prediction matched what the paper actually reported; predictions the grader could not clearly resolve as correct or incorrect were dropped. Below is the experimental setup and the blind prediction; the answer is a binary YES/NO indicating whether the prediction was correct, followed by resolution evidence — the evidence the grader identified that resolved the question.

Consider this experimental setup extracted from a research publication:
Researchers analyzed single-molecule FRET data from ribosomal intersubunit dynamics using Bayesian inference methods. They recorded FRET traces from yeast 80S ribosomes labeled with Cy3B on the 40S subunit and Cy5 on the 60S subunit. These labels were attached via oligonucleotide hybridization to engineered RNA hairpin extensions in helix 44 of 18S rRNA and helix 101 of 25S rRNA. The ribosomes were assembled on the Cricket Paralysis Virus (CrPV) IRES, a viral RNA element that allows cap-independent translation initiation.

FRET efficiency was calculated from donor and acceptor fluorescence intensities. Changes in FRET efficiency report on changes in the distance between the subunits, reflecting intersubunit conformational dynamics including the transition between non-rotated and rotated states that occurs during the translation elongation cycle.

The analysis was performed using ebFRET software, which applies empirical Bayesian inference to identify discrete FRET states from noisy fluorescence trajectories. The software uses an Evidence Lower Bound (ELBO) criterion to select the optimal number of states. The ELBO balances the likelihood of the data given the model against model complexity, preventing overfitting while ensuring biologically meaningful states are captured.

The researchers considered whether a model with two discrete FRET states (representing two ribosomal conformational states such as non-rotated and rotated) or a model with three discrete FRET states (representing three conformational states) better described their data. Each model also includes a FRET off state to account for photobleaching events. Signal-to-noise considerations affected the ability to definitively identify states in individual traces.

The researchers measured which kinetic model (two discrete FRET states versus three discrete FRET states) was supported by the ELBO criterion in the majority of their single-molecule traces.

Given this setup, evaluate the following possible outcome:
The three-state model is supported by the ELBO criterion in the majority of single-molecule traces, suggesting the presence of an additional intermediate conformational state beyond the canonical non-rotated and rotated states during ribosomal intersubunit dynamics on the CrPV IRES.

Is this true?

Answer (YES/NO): NO